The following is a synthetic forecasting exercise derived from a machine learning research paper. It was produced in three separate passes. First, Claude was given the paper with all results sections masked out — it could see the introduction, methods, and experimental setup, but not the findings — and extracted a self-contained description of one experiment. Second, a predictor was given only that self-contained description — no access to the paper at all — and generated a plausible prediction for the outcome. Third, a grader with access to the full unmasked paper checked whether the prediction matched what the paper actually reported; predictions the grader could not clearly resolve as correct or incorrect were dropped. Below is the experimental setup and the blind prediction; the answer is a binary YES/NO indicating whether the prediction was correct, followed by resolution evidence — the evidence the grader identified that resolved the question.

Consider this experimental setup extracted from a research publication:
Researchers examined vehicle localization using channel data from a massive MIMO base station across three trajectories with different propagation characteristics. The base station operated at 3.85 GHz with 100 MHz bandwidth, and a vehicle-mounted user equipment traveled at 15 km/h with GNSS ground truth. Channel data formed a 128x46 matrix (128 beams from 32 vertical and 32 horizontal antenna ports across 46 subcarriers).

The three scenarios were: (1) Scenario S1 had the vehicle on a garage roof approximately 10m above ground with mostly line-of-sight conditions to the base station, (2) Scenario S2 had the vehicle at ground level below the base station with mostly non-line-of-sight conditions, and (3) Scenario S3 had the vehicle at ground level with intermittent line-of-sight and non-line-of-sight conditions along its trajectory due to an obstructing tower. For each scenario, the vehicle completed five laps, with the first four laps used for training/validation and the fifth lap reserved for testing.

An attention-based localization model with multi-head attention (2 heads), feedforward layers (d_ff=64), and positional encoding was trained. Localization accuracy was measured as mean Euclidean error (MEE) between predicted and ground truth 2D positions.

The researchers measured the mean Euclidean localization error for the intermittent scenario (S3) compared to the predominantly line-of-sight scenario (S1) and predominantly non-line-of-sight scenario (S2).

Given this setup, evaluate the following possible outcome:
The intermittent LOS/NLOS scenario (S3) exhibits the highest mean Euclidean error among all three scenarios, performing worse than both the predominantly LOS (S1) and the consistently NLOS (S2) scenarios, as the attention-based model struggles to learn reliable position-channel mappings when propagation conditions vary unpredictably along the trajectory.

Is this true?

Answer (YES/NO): YES